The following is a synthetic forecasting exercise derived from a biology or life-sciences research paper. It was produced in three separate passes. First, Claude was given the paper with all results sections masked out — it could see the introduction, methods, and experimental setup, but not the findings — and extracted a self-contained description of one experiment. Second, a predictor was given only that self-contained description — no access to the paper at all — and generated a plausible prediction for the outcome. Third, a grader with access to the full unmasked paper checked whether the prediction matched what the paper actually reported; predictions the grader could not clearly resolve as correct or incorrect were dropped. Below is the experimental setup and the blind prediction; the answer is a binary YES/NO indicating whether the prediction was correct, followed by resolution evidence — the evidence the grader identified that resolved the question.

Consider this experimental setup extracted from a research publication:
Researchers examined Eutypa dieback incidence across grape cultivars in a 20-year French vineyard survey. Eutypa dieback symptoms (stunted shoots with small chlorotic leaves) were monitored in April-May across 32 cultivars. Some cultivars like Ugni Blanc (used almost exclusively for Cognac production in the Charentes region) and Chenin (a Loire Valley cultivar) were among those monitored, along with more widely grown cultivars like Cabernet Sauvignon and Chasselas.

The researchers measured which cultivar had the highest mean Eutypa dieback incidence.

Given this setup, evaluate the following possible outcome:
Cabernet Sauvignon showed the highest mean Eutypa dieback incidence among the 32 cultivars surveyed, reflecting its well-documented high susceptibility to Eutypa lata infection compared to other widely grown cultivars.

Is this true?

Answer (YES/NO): NO